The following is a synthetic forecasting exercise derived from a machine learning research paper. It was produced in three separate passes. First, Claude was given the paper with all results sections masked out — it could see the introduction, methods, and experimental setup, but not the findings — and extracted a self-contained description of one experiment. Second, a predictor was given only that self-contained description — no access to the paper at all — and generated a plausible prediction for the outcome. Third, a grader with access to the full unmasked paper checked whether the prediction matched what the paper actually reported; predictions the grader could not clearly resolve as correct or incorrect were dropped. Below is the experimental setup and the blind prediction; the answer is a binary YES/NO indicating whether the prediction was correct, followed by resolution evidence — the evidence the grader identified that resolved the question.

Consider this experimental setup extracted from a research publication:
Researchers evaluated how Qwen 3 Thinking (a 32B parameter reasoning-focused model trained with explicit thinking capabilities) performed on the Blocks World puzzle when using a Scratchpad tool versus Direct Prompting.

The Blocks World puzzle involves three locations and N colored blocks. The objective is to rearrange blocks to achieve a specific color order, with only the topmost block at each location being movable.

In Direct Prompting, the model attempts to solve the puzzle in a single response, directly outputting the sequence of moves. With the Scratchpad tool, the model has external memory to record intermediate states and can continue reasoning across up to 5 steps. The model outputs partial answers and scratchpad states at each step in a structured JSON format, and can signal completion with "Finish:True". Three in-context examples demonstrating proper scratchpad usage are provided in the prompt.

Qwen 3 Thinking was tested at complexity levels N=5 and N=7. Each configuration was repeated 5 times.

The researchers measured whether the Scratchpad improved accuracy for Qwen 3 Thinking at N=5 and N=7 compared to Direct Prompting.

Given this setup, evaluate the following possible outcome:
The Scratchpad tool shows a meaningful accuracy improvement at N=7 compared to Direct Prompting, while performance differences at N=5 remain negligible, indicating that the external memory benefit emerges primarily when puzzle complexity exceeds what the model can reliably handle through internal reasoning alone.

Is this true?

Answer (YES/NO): NO